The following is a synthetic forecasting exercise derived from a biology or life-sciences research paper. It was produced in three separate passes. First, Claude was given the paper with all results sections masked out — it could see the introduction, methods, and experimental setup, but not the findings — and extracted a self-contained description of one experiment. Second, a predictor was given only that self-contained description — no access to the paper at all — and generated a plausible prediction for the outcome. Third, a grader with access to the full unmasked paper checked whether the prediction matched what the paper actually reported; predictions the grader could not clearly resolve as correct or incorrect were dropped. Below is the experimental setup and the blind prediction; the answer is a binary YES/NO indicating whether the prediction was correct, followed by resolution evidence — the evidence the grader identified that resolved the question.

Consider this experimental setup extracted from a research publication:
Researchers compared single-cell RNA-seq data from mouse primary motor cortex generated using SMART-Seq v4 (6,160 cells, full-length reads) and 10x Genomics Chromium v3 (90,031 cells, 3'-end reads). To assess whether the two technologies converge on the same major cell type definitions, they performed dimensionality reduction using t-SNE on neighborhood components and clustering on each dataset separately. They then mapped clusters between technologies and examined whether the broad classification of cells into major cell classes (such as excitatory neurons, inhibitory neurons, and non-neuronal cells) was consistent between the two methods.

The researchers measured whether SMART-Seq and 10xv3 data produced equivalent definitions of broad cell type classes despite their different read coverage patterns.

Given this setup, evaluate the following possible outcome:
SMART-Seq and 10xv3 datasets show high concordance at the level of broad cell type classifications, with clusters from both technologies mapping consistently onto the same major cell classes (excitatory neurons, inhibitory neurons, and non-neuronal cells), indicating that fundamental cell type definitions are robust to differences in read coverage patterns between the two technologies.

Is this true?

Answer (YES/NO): YES